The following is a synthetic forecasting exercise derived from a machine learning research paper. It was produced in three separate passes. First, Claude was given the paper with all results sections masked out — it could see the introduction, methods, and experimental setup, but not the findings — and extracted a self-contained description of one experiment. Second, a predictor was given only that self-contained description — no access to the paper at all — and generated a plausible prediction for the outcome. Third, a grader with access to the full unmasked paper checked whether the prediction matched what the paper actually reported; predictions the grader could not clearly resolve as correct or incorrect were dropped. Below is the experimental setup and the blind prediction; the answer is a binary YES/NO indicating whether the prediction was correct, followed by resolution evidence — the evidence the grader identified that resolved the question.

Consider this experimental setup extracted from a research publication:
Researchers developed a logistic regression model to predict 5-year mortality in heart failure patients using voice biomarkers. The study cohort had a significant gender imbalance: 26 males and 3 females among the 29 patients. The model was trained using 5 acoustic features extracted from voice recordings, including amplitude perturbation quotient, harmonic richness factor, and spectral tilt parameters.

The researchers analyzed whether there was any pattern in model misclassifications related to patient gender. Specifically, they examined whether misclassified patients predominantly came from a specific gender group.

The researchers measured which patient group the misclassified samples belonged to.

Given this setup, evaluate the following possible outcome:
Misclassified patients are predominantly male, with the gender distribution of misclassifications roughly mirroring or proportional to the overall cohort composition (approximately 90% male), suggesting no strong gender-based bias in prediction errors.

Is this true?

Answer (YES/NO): NO